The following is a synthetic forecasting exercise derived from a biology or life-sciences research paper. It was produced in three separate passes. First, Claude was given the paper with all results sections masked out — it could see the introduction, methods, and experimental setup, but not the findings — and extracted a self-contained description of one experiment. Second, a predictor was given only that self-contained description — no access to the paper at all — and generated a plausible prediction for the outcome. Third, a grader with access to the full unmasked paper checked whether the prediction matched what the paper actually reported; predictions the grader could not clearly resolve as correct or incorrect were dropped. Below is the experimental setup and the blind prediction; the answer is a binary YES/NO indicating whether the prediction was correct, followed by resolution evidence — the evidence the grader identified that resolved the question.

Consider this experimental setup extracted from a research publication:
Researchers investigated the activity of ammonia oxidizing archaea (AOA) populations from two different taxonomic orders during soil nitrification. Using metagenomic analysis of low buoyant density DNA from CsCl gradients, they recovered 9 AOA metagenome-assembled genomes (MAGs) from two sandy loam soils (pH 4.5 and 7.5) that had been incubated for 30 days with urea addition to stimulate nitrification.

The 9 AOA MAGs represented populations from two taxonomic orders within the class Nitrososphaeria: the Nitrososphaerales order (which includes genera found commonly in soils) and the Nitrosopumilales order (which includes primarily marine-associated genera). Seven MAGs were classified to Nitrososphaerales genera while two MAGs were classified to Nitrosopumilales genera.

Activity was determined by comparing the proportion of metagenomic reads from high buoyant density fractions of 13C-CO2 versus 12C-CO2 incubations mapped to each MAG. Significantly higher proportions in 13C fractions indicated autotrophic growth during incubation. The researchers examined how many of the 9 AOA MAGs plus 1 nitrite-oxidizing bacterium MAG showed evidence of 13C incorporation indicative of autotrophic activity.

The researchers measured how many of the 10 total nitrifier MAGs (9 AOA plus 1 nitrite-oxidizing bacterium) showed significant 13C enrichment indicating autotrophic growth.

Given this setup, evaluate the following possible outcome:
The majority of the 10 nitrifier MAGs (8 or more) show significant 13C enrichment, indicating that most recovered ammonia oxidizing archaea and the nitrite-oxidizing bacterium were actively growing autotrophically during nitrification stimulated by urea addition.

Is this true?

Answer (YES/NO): YES